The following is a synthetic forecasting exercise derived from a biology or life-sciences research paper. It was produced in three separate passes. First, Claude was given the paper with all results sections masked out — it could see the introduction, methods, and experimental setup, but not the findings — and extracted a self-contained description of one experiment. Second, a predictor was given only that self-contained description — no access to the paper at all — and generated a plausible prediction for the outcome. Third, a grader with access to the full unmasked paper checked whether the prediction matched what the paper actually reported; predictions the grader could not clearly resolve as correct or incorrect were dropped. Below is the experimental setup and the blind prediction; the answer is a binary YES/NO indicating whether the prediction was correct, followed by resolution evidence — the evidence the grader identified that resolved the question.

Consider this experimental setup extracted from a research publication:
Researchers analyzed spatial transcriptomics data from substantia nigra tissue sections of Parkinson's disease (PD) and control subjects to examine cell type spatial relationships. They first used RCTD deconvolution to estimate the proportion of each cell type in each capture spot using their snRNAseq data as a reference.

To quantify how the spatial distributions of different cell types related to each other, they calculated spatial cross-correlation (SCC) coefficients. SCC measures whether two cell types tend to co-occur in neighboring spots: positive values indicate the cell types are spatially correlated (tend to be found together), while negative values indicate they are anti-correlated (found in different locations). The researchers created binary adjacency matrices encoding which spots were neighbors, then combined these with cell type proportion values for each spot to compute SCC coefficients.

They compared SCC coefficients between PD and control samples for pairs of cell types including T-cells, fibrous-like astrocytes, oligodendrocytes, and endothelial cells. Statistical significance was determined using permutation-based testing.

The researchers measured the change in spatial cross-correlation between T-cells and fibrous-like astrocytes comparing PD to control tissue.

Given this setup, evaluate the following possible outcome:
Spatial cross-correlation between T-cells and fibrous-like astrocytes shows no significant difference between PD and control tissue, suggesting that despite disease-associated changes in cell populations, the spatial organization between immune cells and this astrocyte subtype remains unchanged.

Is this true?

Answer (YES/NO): NO